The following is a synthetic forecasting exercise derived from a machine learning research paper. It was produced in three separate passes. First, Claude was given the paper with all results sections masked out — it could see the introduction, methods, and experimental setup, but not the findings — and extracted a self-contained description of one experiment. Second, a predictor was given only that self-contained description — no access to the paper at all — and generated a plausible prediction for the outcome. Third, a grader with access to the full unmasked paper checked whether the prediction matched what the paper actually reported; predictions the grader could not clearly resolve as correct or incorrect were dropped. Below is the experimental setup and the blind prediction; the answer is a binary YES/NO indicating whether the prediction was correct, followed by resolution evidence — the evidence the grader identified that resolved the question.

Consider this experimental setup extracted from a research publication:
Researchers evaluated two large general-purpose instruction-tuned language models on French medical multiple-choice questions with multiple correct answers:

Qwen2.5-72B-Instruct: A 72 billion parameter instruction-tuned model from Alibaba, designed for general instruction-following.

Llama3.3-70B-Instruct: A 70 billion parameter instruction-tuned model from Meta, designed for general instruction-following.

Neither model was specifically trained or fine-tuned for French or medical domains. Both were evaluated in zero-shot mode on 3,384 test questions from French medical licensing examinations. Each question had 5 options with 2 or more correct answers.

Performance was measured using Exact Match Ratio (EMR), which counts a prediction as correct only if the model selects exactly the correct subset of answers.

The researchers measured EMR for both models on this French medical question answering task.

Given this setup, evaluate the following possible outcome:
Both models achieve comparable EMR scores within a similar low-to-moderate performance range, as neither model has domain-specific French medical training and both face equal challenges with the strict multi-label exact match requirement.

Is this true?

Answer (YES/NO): NO